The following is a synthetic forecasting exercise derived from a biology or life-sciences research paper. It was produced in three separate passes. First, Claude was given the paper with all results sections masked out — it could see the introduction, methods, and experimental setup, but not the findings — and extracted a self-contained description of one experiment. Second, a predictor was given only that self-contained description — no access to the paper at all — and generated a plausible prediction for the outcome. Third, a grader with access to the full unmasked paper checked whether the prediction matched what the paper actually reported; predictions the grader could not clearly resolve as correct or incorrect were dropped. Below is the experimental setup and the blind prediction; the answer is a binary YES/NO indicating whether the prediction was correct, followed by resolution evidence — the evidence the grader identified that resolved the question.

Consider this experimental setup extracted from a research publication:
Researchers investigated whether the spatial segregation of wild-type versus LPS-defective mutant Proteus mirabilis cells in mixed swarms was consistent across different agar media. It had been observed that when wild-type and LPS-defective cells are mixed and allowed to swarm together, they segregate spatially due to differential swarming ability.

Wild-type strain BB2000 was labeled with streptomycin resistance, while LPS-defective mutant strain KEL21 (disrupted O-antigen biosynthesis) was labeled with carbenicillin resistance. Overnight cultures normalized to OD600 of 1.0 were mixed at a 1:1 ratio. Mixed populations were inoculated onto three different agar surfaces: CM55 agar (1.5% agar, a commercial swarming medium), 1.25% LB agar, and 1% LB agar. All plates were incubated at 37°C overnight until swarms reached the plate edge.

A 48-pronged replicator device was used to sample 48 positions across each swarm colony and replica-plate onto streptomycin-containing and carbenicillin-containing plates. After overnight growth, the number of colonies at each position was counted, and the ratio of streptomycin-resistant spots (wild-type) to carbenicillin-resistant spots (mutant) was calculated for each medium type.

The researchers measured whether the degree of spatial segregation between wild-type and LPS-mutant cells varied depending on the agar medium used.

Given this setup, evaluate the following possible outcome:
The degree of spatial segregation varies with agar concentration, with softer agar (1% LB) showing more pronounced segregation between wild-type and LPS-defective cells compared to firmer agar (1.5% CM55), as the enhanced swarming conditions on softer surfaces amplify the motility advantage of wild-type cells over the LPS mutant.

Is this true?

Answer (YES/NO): NO